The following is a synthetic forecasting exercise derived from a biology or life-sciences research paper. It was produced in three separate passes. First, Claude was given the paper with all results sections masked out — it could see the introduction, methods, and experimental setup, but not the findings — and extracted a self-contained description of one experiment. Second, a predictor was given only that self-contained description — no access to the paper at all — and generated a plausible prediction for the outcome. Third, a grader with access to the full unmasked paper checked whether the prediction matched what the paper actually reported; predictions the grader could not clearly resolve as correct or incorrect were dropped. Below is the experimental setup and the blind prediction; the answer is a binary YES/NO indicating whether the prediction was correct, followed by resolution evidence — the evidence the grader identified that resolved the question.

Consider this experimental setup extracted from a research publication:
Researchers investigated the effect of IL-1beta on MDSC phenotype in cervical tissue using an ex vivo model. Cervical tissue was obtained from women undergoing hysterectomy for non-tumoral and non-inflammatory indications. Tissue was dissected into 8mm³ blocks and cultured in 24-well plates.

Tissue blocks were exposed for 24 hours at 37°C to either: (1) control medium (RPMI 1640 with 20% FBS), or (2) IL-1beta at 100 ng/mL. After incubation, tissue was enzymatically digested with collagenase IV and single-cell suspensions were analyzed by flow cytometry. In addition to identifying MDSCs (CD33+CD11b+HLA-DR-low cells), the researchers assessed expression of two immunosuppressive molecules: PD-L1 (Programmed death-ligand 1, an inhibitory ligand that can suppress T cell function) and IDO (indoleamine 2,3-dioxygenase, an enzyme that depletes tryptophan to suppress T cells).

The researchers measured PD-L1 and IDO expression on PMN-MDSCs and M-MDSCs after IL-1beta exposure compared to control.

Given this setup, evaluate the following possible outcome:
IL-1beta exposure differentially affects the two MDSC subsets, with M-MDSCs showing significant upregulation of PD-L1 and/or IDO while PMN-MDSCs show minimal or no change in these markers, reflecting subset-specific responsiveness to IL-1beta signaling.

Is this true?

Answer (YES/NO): NO